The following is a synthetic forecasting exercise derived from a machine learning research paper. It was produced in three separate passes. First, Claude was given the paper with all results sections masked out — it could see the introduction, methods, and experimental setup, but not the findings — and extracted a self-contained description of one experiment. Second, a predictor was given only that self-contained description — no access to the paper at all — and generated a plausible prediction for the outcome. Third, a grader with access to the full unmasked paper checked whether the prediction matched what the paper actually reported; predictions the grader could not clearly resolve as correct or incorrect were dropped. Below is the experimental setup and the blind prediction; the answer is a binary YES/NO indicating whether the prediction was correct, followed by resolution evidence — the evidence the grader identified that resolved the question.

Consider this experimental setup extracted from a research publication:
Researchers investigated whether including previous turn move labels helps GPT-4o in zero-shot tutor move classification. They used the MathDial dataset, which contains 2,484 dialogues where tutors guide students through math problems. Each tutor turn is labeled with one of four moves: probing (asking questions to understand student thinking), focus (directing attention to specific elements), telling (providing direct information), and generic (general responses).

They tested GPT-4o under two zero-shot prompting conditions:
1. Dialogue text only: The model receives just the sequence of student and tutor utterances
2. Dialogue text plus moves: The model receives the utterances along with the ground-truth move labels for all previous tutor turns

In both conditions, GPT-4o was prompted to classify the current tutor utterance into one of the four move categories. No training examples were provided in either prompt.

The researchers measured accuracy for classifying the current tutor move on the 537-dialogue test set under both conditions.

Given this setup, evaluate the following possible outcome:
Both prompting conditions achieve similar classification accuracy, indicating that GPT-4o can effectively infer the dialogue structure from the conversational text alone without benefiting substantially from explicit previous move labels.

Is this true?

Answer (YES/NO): NO